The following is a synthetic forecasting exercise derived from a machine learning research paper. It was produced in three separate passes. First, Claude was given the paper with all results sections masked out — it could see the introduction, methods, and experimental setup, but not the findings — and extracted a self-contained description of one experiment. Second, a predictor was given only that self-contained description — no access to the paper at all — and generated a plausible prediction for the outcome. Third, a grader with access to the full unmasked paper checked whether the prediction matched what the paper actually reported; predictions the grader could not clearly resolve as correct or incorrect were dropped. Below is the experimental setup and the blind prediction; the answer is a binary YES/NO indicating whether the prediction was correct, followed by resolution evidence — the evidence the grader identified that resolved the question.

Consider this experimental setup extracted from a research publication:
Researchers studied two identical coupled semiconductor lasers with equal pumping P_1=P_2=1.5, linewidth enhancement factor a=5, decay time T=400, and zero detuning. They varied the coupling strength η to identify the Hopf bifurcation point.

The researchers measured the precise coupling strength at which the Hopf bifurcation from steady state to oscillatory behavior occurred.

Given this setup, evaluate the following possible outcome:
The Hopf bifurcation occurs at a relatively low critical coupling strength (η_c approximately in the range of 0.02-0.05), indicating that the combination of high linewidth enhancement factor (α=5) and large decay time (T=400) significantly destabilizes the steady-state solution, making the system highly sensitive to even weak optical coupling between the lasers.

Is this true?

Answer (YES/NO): NO